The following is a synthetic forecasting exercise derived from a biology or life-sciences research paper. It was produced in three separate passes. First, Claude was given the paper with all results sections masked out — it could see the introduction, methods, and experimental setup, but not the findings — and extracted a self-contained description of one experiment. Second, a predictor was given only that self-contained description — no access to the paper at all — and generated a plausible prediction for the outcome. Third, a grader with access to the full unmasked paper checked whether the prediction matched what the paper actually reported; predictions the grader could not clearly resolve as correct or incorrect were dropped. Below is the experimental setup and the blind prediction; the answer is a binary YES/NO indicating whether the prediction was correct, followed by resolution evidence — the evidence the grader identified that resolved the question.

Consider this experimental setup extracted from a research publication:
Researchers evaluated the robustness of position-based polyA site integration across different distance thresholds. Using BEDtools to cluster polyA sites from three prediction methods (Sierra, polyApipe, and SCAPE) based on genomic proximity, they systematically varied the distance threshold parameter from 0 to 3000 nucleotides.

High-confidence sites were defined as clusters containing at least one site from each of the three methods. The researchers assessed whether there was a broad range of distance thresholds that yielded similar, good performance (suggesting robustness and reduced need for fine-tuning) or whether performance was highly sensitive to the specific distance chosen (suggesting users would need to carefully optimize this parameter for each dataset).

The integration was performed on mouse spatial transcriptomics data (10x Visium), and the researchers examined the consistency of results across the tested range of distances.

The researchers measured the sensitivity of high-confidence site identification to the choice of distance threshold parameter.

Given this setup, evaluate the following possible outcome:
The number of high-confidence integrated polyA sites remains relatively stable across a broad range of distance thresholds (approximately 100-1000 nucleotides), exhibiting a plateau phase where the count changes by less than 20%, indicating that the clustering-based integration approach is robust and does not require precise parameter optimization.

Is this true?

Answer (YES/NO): NO